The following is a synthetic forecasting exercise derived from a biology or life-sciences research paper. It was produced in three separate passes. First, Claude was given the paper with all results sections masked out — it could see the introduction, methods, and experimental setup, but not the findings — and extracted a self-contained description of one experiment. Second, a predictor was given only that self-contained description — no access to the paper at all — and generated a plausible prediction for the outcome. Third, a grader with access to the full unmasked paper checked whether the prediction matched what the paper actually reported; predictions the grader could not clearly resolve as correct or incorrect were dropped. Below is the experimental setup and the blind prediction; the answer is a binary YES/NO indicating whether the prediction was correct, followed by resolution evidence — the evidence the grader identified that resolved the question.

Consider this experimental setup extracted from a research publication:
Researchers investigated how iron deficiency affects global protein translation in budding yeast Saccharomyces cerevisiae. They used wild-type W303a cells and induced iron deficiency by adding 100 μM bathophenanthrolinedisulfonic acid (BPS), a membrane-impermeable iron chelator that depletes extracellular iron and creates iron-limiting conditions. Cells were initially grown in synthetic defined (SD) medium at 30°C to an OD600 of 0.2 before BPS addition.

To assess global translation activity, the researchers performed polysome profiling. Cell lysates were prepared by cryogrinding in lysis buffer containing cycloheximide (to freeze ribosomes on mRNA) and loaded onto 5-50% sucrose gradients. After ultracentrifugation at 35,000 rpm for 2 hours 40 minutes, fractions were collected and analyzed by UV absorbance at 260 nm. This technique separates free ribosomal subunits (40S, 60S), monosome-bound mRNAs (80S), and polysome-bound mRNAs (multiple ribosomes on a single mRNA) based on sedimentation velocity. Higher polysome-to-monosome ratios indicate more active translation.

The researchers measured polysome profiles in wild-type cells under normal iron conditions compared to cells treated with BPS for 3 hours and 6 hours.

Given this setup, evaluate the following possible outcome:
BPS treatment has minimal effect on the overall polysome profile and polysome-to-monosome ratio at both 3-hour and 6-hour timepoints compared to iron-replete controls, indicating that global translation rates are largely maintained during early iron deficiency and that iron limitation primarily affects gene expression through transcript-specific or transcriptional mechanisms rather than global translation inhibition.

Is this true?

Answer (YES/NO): NO